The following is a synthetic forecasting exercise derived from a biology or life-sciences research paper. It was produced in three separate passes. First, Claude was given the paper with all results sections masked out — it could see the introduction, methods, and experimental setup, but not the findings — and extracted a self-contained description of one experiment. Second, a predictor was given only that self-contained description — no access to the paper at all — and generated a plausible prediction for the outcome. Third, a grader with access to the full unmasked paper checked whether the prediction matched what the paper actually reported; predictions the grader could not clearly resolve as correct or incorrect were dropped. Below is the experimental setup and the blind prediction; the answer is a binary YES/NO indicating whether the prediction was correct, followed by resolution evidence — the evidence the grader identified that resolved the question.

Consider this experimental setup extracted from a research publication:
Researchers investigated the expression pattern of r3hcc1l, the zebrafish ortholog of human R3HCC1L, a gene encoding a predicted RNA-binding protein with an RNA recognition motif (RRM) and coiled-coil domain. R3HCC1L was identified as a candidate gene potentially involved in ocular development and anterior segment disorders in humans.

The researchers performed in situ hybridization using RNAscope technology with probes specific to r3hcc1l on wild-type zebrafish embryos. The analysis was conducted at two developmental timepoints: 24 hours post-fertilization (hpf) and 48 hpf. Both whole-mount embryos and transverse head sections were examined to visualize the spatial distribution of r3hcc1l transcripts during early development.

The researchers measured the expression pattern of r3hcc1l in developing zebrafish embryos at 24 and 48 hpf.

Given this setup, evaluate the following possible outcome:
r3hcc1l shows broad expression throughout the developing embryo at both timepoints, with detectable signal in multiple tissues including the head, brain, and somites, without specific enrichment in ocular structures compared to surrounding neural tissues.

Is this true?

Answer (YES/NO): NO